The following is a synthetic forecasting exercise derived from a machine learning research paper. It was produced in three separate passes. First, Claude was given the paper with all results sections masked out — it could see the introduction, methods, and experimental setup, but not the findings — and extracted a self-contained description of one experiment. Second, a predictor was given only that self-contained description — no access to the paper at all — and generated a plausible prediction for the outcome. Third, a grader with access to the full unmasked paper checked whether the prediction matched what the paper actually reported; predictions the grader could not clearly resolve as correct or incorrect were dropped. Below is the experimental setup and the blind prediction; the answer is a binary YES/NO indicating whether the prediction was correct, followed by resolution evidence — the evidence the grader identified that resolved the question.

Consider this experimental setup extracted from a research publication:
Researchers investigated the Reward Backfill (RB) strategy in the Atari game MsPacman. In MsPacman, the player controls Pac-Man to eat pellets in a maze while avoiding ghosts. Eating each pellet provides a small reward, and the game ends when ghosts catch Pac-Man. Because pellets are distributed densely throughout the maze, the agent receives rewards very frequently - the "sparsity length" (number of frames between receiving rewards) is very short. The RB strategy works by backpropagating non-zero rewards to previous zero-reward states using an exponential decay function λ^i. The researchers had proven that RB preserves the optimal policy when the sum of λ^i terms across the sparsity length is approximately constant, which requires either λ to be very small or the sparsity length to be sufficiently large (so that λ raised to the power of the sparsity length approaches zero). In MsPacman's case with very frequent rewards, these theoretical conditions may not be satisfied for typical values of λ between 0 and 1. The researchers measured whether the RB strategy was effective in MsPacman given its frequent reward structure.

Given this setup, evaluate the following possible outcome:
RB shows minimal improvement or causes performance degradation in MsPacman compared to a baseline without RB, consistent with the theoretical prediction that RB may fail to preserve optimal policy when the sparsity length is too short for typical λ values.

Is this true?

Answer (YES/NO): YES